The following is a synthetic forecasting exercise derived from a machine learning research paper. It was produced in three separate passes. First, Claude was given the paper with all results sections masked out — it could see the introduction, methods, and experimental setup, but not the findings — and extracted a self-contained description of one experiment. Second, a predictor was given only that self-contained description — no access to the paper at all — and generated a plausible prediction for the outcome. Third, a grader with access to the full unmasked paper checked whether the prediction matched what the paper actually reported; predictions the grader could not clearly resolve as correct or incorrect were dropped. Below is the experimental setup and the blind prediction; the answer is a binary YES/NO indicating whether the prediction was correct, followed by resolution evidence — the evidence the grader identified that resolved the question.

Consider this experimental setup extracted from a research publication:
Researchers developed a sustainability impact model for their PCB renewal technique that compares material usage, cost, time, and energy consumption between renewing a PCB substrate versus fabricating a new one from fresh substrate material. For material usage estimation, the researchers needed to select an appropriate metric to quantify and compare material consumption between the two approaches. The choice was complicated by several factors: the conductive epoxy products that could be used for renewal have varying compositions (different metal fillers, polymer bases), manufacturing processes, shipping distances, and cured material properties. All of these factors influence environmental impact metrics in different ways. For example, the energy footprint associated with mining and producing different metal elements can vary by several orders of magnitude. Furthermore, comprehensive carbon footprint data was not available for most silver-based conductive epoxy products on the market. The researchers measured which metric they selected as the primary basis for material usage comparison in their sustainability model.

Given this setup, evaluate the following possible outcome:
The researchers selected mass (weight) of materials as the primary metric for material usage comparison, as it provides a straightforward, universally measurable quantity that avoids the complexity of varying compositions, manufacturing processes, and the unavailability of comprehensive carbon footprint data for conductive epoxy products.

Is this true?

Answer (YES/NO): YES